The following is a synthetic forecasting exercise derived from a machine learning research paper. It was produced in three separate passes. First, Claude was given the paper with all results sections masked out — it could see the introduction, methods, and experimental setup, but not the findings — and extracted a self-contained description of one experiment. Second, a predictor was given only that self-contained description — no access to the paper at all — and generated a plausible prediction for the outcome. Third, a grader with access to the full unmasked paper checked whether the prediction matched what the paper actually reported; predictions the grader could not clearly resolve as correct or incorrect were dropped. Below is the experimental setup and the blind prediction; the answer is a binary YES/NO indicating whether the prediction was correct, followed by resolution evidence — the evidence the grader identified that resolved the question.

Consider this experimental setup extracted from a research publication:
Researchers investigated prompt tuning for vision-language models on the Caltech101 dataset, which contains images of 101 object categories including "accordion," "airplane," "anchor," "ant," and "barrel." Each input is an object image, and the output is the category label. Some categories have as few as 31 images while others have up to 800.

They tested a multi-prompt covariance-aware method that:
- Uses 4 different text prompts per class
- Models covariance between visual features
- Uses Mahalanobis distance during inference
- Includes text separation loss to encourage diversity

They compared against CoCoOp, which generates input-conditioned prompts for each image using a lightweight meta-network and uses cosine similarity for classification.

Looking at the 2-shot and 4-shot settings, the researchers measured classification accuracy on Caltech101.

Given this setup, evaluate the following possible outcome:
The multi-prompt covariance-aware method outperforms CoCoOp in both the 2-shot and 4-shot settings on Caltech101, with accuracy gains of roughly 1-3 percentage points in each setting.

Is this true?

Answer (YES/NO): NO